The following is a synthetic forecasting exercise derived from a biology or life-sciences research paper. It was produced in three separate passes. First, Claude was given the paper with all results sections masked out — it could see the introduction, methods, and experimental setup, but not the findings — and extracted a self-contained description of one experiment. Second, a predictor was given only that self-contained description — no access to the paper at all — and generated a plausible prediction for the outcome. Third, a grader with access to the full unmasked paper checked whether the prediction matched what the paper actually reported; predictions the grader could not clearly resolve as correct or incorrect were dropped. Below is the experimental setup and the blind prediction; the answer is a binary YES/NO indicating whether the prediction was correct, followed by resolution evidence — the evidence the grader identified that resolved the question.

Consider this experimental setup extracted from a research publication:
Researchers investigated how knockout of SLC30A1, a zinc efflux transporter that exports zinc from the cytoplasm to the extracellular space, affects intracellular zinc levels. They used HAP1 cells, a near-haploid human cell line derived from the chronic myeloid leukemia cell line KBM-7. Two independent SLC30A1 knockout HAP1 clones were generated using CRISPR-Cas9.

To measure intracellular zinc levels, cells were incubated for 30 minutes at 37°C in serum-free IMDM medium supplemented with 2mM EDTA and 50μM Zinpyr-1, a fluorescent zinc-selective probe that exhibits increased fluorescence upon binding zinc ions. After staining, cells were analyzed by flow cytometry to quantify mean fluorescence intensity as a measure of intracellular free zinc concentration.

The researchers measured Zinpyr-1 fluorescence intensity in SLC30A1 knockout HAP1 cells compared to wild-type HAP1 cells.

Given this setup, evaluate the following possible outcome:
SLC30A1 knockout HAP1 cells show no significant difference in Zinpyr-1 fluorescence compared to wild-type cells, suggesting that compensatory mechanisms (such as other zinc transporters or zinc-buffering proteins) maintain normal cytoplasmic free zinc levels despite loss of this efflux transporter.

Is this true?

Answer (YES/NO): NO